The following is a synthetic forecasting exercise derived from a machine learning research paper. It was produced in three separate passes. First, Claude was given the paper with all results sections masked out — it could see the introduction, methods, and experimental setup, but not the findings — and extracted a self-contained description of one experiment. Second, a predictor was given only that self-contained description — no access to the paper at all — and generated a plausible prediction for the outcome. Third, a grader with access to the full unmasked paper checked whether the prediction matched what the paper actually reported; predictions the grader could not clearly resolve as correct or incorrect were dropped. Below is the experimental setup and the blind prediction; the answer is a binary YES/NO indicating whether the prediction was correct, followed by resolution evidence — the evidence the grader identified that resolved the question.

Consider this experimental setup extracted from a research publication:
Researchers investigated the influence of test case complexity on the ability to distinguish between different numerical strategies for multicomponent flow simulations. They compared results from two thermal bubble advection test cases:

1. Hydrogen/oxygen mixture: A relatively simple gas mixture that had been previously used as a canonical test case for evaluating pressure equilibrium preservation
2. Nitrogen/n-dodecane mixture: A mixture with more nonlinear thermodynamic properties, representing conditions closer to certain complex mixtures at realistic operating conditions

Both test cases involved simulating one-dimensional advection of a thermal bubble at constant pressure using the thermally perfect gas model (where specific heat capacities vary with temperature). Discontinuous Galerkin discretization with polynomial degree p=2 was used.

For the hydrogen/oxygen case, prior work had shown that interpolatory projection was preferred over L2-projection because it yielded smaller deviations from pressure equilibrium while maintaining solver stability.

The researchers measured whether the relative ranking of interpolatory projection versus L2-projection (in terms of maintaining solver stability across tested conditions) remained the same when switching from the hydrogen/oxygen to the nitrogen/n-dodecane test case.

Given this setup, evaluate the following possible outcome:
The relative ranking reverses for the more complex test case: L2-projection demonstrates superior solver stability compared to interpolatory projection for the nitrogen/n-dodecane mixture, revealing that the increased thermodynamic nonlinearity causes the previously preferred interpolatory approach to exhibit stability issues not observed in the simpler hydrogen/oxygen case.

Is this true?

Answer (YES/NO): YES